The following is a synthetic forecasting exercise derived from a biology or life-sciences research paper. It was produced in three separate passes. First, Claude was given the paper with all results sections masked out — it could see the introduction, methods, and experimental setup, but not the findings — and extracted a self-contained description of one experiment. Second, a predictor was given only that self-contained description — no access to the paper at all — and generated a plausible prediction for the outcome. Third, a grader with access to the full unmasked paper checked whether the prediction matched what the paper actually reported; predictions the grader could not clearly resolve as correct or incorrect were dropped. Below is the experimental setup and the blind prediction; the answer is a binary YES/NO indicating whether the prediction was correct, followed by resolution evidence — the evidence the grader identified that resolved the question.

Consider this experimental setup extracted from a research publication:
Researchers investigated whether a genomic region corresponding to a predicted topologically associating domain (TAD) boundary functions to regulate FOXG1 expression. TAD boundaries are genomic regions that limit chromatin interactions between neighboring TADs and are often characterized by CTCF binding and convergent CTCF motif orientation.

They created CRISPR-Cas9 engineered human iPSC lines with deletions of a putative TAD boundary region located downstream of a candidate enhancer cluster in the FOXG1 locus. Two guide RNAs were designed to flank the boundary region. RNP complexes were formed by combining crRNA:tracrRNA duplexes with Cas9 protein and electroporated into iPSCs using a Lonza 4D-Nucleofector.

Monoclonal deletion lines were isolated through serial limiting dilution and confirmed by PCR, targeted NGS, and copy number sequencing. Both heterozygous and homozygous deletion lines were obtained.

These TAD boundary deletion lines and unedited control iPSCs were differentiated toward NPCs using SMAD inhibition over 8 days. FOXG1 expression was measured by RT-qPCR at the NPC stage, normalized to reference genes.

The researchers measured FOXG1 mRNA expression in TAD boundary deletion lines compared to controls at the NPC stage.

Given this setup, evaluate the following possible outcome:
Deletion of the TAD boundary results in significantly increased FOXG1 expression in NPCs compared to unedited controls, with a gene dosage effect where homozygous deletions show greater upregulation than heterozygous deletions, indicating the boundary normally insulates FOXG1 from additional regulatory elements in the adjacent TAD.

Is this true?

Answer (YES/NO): NO